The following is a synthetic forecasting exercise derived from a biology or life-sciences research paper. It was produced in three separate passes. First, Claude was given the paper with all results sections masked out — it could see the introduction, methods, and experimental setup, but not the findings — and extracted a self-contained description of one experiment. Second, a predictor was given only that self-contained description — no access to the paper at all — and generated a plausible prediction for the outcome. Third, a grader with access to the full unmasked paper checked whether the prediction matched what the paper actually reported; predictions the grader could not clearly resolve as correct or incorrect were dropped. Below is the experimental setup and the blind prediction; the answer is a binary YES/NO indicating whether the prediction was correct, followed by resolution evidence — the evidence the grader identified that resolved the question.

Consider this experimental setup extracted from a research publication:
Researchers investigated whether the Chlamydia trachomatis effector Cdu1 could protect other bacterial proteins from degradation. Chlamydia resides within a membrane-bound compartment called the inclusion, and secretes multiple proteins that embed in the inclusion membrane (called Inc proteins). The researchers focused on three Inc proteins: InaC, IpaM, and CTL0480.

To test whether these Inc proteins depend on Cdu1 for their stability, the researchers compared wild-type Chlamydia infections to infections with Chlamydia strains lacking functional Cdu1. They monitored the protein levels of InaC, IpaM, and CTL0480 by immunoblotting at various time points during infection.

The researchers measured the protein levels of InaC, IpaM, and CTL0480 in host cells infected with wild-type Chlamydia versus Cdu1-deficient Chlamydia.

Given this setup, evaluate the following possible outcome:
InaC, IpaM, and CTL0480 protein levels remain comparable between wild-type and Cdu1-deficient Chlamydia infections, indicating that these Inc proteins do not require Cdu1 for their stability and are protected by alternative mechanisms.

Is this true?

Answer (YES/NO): NO